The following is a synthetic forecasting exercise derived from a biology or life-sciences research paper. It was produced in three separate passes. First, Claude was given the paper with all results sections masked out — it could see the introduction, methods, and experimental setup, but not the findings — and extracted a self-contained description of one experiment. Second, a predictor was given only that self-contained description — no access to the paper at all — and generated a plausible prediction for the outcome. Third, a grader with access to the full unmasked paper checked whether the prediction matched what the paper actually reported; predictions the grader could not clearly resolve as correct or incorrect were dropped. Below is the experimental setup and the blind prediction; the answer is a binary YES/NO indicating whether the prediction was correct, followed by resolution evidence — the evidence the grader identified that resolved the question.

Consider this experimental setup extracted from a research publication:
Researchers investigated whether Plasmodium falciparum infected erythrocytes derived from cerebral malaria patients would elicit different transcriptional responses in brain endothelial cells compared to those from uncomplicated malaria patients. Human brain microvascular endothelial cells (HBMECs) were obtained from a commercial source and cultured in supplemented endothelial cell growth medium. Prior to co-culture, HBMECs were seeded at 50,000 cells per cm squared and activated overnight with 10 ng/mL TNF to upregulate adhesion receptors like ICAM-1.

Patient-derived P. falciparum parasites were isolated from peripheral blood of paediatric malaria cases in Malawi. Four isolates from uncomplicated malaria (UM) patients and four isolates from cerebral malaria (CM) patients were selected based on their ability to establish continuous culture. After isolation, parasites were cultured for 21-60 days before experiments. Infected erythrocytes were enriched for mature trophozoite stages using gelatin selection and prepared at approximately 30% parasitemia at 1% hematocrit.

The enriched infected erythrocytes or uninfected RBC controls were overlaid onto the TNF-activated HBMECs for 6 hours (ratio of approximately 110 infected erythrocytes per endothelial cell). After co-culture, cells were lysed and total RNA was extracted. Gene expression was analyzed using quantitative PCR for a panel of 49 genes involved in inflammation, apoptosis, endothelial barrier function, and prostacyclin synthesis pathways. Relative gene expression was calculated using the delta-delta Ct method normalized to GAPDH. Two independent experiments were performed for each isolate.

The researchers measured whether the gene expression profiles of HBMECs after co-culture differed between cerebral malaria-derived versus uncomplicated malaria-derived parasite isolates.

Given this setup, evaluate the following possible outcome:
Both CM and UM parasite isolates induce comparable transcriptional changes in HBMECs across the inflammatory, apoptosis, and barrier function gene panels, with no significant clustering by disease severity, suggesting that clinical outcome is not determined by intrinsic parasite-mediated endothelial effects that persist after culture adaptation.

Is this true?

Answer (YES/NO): YES